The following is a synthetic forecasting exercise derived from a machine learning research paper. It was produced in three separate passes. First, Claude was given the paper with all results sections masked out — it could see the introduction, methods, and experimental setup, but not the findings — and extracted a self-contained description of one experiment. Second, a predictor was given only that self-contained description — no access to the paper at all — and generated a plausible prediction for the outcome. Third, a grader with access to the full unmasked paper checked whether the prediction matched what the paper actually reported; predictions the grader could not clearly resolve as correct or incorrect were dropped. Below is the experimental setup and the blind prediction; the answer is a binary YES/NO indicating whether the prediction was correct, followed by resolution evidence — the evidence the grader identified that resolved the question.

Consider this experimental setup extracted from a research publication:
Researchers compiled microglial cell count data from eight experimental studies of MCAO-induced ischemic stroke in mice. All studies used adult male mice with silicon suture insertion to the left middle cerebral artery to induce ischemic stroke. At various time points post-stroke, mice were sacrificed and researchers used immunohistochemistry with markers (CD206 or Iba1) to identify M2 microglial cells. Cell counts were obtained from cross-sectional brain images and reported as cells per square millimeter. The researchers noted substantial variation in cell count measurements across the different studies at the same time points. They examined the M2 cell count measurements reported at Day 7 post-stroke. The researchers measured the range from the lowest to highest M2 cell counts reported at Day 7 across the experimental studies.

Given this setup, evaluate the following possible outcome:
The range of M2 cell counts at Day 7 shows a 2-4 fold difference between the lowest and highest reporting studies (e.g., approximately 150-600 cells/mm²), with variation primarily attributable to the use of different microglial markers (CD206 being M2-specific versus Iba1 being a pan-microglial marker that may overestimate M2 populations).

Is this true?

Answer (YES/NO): NO